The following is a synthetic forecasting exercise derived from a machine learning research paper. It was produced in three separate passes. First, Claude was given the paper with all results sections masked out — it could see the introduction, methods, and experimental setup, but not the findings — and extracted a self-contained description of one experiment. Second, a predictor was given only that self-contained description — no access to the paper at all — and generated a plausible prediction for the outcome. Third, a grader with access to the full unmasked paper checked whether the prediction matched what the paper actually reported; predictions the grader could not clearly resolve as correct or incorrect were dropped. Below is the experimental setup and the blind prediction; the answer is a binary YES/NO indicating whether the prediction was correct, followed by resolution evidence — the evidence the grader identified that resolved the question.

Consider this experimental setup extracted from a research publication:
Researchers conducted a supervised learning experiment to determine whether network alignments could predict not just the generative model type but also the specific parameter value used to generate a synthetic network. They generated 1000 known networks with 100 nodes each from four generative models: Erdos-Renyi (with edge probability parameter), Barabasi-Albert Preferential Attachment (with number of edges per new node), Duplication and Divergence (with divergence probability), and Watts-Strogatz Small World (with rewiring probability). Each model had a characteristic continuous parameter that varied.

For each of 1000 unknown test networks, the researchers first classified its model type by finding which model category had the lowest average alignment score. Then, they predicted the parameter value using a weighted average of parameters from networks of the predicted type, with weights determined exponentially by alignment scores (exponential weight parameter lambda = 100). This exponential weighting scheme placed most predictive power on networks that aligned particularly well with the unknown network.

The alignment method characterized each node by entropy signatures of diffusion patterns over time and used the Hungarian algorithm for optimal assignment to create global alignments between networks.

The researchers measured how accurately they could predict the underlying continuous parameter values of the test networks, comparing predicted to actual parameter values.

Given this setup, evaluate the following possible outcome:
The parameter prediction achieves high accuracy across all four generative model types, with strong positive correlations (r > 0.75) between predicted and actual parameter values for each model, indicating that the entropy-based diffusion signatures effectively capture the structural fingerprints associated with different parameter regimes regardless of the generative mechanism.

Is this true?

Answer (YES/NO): NO